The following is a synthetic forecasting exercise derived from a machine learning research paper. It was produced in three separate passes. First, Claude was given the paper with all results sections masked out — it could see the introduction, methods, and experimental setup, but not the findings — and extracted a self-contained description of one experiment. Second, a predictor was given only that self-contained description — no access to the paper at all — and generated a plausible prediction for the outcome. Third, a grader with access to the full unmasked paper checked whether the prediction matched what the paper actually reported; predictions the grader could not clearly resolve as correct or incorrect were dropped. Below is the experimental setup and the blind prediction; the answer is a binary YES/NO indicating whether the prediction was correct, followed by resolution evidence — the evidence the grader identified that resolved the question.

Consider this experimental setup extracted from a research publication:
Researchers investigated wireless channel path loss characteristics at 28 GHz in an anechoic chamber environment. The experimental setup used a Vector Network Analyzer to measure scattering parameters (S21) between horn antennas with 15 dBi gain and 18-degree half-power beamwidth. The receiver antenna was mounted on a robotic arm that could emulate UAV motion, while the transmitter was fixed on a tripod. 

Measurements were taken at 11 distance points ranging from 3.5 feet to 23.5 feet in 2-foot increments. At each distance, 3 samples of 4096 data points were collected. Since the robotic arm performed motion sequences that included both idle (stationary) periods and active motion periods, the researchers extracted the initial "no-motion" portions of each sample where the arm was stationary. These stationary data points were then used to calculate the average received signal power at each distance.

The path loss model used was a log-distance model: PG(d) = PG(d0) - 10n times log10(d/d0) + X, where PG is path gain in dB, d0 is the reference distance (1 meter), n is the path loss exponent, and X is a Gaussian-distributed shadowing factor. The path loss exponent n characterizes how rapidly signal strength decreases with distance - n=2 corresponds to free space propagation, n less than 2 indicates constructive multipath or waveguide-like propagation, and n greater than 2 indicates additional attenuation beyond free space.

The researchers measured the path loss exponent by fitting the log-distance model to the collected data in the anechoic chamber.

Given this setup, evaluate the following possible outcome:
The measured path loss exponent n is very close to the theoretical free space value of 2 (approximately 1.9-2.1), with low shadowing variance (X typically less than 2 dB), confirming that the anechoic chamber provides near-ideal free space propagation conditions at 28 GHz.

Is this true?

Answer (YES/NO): NO